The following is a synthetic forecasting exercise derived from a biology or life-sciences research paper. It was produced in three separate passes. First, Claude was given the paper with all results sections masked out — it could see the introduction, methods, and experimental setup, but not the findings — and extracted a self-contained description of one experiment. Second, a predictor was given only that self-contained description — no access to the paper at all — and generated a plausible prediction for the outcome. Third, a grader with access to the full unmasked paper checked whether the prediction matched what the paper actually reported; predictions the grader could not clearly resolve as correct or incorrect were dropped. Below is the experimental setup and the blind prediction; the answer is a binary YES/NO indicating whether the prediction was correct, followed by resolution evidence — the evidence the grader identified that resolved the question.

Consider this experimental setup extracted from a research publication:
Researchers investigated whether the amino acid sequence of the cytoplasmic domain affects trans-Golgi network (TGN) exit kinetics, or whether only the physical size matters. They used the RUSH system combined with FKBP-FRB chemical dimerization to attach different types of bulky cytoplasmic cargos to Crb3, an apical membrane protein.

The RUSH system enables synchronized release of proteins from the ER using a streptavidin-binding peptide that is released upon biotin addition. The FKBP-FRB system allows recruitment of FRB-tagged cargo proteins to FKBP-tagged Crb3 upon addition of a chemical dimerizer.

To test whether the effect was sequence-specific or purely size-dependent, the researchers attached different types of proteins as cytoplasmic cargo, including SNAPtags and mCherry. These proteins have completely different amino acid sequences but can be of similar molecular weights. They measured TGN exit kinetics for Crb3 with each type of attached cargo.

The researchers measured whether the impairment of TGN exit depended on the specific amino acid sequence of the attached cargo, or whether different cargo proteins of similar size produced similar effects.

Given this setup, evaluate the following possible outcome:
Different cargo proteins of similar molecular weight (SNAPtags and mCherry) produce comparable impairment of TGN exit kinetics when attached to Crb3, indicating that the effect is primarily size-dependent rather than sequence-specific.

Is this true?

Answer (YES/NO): YES